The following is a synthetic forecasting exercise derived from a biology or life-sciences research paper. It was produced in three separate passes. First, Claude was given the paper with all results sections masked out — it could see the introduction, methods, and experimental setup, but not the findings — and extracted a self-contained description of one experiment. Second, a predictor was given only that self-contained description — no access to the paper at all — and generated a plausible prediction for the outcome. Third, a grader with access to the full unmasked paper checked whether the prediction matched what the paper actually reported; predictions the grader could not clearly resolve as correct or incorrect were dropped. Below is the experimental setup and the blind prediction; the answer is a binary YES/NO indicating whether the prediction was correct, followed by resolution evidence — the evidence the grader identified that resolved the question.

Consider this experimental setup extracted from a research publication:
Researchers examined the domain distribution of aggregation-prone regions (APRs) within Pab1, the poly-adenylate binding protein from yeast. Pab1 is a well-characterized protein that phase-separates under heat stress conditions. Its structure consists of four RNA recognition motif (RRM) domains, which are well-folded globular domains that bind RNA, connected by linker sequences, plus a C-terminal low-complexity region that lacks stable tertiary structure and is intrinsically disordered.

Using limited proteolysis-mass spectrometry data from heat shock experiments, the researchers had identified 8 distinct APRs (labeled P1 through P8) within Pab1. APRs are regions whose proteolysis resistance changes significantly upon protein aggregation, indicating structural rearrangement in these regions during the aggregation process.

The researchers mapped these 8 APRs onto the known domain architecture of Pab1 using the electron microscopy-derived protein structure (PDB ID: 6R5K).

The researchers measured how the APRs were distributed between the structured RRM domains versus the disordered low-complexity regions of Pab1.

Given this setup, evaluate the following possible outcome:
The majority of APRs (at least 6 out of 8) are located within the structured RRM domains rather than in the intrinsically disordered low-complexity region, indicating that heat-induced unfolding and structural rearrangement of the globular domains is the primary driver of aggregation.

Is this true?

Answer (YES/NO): YES